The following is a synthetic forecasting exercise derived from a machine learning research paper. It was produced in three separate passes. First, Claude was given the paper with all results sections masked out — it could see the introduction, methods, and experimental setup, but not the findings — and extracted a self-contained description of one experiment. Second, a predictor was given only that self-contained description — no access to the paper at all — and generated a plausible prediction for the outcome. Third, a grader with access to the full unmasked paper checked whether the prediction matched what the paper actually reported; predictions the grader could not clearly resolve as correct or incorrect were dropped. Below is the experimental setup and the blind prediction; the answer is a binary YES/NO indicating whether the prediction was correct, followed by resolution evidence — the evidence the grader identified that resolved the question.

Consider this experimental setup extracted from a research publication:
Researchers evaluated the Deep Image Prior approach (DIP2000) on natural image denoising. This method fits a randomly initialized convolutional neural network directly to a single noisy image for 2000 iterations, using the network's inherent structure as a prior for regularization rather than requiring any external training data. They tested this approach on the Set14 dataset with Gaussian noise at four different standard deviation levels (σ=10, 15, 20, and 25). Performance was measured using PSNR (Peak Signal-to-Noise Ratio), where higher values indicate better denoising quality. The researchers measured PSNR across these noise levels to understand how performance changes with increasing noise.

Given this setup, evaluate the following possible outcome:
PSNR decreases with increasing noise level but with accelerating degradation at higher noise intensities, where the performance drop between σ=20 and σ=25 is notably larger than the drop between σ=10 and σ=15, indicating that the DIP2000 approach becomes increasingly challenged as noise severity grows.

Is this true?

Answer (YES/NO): NO